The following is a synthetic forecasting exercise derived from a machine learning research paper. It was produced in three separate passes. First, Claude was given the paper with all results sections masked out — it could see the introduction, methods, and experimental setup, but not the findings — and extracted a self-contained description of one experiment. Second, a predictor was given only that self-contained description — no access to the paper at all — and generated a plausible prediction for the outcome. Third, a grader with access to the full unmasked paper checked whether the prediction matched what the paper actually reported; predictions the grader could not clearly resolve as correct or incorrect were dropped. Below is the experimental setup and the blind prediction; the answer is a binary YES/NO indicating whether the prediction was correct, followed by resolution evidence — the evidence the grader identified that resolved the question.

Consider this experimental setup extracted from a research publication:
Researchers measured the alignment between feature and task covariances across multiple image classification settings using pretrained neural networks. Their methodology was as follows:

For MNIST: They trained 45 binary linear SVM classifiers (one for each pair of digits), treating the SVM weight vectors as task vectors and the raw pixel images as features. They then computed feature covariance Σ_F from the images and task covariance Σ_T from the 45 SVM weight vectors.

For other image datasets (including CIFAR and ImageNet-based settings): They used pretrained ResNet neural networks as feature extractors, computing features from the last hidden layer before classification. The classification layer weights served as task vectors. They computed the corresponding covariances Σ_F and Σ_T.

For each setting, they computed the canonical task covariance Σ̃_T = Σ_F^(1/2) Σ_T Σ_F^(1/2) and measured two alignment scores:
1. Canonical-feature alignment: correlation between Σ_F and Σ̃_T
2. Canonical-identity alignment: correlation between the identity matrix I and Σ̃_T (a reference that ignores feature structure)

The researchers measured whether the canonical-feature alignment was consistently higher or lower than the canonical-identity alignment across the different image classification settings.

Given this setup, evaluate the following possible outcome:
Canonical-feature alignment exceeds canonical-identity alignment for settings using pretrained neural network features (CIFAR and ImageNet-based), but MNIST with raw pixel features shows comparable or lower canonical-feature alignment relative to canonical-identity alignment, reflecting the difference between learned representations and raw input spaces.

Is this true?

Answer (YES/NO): NO